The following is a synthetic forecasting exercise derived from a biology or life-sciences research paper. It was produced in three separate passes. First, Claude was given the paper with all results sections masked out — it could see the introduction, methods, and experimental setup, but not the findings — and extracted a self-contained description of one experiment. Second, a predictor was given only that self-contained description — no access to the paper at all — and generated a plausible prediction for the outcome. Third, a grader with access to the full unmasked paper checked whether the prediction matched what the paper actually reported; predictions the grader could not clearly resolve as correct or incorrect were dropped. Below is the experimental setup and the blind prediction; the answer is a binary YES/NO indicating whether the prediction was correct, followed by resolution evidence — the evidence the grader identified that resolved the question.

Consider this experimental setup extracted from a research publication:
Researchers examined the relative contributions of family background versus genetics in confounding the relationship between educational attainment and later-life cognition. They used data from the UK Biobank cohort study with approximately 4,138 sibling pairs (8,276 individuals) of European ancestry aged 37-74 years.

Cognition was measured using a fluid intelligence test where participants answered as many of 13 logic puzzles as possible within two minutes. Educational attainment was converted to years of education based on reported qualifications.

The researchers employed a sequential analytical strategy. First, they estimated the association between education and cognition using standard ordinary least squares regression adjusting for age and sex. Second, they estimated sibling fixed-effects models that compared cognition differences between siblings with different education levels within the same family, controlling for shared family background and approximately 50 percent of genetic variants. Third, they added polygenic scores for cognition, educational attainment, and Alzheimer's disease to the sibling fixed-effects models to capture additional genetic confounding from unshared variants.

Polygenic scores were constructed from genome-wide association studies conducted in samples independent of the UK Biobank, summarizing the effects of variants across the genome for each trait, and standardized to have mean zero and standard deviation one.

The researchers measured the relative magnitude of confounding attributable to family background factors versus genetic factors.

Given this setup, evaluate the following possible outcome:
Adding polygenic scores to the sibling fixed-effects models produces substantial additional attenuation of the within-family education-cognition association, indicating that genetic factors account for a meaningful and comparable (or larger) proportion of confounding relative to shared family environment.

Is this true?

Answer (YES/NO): NO